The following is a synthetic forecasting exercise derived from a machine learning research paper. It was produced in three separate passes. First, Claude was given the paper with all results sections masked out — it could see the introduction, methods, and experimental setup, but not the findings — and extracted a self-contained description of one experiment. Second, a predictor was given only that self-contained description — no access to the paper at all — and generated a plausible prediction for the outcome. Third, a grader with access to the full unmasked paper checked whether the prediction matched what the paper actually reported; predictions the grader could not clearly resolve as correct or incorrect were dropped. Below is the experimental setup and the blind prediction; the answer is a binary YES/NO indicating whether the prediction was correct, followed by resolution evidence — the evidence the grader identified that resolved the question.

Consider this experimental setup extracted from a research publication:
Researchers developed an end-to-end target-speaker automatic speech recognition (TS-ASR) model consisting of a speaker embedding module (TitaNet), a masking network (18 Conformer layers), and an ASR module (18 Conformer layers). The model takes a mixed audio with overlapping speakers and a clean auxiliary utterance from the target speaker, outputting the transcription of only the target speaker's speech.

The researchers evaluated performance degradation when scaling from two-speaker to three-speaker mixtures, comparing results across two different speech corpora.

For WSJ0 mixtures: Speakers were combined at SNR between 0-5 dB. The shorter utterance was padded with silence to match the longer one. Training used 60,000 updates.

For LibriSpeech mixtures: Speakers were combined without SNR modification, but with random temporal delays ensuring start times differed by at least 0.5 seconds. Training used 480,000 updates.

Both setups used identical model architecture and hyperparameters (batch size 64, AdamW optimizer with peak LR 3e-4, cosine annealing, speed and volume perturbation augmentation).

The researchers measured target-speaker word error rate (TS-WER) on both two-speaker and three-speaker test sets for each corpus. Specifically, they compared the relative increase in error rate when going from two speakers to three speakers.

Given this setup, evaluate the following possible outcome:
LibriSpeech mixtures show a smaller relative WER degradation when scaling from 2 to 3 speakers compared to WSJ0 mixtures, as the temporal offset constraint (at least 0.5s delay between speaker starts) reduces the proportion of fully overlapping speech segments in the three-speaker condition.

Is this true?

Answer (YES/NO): YES